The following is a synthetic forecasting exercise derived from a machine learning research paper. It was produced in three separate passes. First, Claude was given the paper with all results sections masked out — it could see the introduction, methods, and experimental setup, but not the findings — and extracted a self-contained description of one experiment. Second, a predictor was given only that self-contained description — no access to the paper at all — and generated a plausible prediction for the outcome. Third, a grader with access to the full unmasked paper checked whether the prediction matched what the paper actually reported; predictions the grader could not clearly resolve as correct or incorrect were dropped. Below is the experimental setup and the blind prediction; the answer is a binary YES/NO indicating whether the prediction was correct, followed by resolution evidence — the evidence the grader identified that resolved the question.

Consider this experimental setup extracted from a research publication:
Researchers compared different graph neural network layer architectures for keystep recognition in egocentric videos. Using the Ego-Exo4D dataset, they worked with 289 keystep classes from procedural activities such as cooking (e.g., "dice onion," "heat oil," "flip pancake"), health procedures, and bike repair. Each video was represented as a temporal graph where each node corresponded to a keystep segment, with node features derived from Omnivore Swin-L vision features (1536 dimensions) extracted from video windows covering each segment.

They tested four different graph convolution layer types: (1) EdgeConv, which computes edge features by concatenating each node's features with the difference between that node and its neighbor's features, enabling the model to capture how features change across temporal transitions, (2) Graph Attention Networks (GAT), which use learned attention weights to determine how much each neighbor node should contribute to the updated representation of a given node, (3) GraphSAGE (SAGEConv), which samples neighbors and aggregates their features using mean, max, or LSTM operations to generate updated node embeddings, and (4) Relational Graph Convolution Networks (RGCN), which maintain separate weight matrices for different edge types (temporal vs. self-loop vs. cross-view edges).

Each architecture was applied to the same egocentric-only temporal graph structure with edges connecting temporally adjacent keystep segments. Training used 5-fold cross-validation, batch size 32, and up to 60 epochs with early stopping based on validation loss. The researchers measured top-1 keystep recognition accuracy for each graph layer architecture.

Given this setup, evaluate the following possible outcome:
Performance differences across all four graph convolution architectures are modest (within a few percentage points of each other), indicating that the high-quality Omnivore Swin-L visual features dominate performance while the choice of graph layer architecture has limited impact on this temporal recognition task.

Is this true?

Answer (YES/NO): NO